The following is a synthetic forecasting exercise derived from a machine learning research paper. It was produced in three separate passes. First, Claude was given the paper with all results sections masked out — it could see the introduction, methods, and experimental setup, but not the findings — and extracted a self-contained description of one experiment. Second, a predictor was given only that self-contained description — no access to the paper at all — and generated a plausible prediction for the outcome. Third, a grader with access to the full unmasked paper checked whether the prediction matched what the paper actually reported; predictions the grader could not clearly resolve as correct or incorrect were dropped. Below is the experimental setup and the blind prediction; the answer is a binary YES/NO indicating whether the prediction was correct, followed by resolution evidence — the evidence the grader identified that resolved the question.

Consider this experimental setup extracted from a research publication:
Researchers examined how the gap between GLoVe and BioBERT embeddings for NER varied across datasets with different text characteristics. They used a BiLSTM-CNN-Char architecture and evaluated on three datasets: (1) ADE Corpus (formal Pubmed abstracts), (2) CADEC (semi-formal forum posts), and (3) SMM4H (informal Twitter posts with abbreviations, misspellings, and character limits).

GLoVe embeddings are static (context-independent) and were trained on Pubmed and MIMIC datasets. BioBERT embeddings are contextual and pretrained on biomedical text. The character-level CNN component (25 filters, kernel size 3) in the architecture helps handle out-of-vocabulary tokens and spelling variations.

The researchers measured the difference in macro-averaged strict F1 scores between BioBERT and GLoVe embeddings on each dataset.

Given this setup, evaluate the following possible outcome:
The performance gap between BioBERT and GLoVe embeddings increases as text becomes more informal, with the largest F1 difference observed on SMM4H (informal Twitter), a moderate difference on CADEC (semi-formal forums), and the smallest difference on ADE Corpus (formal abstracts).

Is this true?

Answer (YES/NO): NO